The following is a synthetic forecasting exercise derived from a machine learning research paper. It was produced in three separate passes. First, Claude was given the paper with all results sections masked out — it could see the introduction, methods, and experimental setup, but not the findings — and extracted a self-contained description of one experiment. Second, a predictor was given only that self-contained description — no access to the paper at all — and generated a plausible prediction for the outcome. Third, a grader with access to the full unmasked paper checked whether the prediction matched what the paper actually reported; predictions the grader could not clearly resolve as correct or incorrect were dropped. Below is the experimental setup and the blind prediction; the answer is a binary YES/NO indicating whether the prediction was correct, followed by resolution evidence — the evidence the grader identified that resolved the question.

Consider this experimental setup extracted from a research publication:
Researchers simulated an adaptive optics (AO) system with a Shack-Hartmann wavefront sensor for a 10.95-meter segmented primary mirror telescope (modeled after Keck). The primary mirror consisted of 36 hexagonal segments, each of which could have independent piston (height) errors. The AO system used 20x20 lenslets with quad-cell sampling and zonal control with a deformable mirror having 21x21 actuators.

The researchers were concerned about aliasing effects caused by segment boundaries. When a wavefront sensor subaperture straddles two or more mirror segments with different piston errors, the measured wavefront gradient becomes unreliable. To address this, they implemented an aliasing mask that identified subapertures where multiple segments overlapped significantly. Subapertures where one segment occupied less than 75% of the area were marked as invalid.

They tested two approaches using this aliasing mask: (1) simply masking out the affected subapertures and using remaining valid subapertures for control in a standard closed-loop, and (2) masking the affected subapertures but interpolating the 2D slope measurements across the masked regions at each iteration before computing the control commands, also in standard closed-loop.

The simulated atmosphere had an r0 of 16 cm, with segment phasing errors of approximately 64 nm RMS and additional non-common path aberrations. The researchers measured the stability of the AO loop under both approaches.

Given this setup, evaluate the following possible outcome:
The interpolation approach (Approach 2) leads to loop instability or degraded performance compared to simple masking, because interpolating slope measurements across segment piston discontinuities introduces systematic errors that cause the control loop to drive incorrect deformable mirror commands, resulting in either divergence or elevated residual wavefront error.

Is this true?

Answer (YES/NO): YES